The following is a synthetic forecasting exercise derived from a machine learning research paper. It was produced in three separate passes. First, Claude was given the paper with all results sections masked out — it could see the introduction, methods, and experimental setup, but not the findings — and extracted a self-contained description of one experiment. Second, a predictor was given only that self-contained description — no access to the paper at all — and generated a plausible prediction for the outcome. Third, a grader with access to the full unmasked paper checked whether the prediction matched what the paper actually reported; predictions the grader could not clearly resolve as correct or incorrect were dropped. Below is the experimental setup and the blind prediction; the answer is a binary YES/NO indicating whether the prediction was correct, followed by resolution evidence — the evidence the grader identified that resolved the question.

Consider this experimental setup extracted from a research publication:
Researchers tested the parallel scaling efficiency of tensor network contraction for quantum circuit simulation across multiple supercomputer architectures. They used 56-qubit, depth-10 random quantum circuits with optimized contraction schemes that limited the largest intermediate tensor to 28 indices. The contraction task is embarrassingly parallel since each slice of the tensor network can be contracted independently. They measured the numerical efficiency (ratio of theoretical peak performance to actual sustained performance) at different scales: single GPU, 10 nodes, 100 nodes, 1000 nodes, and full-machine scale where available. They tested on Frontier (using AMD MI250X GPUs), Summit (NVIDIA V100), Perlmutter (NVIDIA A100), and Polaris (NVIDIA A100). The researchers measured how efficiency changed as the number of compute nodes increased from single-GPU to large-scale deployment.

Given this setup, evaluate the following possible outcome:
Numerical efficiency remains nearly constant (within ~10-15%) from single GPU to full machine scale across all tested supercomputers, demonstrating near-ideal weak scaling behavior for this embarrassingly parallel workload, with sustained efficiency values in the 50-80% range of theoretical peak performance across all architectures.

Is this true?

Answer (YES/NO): NO